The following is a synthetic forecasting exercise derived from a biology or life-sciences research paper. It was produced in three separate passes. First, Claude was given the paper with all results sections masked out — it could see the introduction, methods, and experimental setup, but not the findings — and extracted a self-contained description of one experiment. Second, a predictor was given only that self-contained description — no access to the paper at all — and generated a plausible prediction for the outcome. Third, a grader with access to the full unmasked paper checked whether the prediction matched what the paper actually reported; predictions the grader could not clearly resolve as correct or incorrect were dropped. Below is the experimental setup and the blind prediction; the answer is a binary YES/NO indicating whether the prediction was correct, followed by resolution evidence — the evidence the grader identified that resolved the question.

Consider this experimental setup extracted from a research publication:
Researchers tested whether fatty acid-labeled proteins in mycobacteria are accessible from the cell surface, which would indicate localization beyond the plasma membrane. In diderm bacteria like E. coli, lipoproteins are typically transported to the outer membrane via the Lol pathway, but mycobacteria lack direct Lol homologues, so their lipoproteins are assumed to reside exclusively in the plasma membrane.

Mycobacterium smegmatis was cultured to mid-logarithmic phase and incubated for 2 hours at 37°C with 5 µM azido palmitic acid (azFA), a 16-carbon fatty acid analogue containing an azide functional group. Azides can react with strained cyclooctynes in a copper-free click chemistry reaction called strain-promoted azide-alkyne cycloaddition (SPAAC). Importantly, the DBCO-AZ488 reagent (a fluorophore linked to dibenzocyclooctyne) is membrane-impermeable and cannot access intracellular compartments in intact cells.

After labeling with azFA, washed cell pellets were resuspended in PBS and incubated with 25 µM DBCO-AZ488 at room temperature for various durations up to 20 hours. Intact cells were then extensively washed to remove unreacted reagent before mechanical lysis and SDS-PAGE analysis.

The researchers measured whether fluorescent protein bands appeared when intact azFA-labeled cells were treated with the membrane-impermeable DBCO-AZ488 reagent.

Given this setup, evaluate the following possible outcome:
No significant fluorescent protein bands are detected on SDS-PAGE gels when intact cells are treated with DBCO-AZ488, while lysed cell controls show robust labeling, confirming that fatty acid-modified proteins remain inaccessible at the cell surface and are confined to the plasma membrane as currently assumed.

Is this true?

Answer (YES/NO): NO